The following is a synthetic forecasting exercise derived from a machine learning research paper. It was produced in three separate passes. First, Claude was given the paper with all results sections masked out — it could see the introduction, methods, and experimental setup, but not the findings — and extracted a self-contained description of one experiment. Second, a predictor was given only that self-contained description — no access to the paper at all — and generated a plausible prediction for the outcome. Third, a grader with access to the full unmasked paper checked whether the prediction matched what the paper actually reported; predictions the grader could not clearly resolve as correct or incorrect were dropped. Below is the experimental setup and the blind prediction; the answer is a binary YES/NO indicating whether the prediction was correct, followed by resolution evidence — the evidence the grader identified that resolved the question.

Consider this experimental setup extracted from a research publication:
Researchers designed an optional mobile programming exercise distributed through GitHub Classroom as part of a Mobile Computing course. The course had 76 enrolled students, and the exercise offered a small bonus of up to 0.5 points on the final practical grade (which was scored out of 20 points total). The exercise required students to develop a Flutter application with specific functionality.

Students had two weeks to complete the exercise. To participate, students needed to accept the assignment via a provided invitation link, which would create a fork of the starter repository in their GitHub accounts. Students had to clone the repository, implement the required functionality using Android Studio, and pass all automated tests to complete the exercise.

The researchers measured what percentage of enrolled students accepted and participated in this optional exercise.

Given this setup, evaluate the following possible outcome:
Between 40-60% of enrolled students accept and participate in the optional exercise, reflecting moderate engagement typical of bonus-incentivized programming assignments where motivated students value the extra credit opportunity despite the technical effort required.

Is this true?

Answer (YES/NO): YES